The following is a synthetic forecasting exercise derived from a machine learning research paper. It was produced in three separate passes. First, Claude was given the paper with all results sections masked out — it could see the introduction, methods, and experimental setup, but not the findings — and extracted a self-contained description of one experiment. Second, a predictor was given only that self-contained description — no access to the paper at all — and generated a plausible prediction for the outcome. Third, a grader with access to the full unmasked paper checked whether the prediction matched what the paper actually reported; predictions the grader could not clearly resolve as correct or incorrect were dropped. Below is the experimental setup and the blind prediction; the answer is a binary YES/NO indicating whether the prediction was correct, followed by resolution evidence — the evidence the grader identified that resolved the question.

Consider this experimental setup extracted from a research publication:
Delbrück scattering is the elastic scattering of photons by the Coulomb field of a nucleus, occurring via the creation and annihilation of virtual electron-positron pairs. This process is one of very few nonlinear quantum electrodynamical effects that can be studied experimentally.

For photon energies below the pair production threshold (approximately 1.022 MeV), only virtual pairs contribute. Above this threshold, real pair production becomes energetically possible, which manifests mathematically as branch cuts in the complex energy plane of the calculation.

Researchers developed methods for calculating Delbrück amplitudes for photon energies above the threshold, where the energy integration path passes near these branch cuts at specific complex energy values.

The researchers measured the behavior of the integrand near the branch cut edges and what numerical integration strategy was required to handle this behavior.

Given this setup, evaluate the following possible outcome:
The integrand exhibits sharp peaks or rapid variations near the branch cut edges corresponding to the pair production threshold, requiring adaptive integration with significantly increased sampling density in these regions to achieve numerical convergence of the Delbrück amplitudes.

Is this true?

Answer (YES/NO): NO